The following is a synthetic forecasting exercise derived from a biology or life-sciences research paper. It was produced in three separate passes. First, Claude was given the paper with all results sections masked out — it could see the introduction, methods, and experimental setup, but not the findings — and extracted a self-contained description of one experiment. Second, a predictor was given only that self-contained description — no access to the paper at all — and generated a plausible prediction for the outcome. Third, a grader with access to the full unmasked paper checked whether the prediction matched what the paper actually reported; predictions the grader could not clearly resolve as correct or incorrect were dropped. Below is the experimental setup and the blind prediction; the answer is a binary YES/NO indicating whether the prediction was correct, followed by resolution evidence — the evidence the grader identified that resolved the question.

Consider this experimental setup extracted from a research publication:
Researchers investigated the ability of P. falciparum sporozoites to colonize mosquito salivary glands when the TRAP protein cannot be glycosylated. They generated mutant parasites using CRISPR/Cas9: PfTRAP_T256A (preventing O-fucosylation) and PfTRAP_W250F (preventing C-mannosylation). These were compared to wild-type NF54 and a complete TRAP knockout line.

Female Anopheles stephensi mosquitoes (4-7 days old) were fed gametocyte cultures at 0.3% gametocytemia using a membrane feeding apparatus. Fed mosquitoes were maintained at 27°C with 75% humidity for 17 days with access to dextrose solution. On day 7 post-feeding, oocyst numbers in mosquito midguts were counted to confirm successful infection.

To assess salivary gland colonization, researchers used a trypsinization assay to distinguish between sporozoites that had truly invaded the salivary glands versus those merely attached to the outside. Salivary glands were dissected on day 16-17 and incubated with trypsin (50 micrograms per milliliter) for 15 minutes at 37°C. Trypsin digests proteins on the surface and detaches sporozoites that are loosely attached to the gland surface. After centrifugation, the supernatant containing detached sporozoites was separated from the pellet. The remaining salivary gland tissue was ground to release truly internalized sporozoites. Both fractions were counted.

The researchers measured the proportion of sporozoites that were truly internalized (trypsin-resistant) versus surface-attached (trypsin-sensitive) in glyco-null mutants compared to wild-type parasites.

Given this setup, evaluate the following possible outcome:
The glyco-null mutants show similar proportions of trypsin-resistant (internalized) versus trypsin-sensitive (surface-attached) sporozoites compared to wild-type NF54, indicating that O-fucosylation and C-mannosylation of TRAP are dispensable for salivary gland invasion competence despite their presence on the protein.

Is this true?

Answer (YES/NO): NO